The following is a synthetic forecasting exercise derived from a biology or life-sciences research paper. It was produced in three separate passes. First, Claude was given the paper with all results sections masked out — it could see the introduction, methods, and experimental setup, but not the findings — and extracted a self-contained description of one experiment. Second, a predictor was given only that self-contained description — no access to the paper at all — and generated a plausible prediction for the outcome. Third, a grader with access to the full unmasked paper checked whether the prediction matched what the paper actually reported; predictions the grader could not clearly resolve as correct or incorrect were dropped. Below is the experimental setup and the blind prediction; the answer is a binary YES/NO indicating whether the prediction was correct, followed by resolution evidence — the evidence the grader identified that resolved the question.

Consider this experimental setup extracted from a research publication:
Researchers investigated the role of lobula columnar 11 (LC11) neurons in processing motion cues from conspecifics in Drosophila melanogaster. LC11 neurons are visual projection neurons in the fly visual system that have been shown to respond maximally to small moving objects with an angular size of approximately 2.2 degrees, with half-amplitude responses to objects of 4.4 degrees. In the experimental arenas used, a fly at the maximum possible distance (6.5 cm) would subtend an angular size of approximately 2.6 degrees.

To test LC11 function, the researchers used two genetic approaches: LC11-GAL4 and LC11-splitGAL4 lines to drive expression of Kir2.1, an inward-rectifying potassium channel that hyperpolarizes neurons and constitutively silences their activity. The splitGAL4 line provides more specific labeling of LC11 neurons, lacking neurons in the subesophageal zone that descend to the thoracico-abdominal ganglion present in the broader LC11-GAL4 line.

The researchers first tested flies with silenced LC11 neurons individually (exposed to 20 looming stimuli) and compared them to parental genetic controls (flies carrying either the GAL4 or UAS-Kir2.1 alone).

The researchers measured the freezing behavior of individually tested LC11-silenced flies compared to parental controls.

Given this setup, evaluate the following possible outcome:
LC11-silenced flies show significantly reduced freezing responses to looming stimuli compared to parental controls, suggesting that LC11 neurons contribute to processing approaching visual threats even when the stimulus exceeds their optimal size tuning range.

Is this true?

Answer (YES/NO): NO